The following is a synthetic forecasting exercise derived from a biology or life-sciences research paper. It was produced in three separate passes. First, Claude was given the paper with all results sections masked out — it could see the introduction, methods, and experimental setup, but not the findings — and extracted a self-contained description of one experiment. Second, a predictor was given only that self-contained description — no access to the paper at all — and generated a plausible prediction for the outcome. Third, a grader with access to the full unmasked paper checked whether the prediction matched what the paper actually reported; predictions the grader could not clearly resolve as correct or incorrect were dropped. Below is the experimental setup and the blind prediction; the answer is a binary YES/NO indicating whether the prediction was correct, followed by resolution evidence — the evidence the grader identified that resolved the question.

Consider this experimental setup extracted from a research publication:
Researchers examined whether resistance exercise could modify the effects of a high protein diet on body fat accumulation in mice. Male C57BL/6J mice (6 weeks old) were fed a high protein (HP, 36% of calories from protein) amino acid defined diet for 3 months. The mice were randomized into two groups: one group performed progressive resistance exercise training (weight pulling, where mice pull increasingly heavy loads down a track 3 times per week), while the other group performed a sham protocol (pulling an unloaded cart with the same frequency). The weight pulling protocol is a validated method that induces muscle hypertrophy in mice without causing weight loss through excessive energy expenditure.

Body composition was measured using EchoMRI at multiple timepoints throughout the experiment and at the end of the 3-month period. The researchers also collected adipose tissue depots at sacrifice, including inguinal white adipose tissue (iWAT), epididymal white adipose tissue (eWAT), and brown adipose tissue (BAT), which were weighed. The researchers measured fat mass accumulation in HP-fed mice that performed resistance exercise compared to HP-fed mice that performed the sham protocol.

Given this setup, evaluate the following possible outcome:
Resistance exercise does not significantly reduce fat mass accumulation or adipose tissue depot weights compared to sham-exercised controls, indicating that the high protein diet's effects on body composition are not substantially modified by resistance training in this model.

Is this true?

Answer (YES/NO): NO